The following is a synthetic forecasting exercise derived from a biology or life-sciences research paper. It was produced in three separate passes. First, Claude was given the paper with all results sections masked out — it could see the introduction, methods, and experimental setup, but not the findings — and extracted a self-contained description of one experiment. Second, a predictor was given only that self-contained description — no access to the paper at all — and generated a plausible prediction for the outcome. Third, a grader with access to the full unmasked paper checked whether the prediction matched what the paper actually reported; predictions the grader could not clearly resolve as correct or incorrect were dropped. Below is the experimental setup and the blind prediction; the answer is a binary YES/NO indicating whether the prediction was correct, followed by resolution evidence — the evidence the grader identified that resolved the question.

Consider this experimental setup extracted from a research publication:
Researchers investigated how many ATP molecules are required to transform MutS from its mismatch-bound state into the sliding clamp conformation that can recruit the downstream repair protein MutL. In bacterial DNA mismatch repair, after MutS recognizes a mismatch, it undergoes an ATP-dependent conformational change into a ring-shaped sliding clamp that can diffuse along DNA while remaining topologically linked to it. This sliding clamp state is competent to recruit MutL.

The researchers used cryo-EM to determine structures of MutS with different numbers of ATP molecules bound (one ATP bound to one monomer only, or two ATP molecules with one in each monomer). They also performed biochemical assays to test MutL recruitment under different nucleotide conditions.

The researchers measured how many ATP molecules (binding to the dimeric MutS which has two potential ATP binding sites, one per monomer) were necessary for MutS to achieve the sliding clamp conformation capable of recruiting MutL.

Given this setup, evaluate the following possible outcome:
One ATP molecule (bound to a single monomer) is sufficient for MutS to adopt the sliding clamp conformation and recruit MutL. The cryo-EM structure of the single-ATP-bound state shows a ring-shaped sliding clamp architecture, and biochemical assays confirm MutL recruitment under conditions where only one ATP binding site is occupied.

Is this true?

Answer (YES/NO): NO